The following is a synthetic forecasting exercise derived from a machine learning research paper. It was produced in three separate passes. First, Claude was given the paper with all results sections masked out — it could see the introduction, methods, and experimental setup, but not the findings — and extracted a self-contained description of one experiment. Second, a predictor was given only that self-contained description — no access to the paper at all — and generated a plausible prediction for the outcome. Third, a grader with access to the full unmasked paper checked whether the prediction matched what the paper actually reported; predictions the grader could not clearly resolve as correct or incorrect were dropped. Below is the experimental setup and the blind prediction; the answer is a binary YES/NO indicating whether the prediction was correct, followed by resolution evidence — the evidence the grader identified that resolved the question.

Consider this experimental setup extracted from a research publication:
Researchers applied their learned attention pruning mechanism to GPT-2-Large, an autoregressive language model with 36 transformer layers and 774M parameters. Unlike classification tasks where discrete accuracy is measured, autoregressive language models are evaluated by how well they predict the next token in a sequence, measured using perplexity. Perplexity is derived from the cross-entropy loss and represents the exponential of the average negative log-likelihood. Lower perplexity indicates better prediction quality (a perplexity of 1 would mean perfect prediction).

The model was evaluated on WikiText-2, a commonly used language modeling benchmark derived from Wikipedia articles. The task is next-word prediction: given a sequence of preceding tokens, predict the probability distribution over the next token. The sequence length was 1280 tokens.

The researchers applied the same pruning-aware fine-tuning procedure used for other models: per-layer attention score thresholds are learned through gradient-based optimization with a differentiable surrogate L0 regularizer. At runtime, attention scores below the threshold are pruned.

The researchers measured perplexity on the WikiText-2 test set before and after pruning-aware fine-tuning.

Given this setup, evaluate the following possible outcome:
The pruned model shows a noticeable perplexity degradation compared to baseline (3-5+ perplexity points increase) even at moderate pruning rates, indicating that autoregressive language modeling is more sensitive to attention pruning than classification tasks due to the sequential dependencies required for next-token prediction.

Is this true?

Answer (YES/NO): NO